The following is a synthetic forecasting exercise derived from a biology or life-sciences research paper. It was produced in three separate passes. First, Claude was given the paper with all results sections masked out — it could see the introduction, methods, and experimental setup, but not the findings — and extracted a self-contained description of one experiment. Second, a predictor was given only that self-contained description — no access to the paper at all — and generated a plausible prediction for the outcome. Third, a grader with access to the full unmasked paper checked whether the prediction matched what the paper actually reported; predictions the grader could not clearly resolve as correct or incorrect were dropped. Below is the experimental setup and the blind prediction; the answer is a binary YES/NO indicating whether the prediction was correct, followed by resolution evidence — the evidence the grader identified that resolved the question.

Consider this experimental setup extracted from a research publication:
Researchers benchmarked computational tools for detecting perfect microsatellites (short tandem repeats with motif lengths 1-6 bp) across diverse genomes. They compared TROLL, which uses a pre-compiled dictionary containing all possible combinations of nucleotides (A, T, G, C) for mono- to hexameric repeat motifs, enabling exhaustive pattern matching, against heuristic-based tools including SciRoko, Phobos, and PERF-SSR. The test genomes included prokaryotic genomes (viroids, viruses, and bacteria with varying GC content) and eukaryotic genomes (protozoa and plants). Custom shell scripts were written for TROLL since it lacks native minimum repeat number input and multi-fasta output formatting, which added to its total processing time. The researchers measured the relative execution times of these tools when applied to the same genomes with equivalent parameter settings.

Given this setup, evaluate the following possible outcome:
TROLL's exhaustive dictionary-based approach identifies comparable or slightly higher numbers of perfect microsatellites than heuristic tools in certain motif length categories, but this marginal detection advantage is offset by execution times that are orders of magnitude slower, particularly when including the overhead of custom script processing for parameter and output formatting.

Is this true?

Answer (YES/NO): NO